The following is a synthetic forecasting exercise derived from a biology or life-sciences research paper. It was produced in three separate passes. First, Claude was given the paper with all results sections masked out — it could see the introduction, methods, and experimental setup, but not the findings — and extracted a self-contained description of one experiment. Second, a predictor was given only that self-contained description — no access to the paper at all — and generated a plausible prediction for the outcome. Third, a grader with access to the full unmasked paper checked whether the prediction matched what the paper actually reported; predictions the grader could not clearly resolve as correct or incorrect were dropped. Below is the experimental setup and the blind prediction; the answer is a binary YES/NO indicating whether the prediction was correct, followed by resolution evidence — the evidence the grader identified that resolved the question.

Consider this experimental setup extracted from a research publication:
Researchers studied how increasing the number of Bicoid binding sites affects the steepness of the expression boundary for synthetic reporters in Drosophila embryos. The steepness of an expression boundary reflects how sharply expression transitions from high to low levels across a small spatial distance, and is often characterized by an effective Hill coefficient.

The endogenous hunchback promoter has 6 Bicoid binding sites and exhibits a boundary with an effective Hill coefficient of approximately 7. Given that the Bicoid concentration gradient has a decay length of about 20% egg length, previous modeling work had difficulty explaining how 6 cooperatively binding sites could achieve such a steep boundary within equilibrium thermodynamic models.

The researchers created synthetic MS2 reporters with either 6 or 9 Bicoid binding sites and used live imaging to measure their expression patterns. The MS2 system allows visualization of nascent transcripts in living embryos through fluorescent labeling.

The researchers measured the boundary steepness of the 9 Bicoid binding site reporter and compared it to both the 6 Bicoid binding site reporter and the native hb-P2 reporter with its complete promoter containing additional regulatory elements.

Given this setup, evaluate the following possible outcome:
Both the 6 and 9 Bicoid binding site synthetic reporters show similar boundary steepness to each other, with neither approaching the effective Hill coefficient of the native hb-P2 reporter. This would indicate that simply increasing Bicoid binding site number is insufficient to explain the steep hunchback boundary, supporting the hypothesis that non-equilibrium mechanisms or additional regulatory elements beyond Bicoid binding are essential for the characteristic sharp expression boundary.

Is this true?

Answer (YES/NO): NO